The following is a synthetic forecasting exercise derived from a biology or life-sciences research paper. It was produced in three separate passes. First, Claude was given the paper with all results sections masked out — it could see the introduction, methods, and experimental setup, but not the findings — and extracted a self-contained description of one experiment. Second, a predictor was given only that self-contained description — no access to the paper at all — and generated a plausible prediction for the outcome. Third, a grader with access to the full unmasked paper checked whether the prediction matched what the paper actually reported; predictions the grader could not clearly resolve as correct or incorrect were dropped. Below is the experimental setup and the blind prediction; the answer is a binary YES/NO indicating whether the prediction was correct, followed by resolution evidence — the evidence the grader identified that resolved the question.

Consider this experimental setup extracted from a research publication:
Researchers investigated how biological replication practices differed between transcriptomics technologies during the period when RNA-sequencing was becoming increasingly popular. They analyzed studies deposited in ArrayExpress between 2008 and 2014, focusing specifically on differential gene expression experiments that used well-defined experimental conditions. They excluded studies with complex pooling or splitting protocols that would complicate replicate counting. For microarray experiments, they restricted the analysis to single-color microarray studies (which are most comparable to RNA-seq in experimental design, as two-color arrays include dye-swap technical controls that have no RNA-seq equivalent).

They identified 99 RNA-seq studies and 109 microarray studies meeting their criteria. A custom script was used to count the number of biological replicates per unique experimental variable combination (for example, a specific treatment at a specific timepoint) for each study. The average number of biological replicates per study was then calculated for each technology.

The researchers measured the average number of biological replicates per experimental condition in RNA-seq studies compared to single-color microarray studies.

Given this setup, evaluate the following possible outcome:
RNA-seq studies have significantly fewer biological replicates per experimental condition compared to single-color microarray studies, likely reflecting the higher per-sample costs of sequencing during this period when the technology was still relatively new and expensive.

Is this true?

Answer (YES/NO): YES